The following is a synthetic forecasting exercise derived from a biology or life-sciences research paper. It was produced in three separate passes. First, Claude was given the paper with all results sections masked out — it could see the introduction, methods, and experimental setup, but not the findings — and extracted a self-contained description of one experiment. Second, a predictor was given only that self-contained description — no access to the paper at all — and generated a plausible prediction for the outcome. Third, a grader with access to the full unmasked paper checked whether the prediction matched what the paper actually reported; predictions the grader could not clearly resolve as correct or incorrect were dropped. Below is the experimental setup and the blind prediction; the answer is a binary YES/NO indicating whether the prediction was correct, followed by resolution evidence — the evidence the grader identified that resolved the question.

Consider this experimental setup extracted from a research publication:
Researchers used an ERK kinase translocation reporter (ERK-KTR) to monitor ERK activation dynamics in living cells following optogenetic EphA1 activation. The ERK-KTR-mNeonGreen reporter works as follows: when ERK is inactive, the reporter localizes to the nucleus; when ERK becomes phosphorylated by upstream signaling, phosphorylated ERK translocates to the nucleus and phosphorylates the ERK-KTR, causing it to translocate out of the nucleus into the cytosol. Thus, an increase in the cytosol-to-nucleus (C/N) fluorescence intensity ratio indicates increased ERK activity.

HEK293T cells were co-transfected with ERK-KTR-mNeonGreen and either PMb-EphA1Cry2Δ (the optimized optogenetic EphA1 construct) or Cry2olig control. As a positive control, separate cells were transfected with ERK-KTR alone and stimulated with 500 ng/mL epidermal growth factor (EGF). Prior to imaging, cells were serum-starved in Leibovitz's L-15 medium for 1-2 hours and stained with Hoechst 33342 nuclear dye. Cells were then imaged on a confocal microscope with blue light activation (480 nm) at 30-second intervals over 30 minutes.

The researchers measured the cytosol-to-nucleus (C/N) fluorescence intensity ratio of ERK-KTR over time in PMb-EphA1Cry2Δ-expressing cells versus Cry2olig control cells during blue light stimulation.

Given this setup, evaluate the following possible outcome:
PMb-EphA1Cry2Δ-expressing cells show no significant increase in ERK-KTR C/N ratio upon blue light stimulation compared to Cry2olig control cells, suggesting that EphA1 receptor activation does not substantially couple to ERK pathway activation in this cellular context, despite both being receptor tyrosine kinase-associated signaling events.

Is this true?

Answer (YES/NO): NO